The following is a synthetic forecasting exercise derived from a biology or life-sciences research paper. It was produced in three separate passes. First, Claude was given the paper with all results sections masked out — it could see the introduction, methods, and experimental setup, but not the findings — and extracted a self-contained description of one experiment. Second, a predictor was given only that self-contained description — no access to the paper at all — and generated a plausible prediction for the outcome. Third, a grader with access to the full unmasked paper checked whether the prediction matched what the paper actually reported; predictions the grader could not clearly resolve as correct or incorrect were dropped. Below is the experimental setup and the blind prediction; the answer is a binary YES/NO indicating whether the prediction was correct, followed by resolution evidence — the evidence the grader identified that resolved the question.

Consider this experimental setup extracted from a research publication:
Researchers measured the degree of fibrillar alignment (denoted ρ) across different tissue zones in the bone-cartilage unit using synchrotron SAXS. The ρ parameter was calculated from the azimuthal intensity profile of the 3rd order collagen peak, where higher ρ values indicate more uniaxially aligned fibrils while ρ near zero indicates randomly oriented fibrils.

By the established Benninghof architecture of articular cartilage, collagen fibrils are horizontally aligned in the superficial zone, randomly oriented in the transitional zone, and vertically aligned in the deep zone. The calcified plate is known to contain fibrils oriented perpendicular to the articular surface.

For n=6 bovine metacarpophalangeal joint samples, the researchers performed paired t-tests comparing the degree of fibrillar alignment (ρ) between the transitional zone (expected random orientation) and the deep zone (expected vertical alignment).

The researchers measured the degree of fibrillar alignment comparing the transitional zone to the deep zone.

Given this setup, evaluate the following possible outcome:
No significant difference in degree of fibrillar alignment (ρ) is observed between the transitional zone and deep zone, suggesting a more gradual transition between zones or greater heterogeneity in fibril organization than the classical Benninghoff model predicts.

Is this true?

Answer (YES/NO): NO